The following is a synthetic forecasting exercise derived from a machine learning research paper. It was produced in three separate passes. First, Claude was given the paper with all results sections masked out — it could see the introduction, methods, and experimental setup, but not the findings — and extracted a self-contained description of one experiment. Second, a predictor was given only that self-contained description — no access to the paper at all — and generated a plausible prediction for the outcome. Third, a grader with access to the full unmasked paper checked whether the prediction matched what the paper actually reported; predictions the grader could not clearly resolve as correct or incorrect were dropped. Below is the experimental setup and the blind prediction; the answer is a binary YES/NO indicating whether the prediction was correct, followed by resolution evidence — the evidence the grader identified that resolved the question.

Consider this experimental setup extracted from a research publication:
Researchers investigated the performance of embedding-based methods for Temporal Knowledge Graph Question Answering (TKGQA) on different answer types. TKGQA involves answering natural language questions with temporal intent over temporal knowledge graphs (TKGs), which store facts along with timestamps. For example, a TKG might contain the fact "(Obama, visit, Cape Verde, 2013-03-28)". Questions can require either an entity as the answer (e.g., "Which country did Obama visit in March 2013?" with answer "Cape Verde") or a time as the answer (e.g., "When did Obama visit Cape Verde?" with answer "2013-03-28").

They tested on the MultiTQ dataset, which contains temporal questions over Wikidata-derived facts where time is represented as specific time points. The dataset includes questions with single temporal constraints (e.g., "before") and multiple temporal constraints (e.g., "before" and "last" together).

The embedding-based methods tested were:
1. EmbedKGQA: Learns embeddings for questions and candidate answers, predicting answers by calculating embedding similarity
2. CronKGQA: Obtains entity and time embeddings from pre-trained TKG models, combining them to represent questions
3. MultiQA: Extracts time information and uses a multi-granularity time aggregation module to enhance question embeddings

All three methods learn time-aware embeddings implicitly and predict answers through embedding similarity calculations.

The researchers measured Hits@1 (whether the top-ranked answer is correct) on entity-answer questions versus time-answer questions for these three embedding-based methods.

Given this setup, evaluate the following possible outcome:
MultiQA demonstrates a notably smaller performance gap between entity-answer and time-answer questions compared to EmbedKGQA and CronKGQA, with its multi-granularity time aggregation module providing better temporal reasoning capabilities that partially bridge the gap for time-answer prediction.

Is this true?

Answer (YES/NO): NO